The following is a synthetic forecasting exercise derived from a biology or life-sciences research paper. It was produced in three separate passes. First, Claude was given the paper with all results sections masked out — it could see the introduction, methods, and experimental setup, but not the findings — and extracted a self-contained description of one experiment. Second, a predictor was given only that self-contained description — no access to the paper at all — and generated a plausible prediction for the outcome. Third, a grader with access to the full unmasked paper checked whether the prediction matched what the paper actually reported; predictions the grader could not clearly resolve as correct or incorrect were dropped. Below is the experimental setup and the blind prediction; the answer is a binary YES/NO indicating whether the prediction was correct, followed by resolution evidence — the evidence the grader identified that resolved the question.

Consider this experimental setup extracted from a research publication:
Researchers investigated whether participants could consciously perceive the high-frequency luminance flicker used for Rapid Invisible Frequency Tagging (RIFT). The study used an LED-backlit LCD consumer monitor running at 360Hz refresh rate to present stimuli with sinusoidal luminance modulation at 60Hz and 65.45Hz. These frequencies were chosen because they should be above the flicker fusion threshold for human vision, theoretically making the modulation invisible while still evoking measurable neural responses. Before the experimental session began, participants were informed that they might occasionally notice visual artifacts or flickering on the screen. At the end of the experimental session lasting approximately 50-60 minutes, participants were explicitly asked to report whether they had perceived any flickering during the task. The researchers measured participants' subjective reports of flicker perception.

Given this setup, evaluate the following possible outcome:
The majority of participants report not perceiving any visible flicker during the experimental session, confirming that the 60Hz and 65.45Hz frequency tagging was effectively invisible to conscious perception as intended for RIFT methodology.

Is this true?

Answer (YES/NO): NO